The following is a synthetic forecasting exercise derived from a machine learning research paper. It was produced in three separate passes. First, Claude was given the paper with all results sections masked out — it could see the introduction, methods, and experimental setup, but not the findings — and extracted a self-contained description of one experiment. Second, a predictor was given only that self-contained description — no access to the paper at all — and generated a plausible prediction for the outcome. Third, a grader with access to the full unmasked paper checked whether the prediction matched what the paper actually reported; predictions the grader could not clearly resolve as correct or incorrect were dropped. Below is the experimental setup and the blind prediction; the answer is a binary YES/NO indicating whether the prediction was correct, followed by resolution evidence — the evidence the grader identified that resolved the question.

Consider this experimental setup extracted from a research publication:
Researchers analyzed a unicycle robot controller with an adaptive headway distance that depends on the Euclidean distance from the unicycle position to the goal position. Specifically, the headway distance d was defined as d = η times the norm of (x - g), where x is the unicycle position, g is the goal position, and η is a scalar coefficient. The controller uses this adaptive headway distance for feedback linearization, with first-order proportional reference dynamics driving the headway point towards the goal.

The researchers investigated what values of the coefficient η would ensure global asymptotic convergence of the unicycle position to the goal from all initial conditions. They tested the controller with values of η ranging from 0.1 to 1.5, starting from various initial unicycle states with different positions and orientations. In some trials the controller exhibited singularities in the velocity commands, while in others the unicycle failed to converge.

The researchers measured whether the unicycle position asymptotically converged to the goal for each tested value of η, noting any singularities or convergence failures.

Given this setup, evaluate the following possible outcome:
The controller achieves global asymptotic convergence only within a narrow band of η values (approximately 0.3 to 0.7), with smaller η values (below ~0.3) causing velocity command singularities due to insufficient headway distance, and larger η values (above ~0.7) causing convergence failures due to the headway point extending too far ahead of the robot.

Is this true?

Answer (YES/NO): NO